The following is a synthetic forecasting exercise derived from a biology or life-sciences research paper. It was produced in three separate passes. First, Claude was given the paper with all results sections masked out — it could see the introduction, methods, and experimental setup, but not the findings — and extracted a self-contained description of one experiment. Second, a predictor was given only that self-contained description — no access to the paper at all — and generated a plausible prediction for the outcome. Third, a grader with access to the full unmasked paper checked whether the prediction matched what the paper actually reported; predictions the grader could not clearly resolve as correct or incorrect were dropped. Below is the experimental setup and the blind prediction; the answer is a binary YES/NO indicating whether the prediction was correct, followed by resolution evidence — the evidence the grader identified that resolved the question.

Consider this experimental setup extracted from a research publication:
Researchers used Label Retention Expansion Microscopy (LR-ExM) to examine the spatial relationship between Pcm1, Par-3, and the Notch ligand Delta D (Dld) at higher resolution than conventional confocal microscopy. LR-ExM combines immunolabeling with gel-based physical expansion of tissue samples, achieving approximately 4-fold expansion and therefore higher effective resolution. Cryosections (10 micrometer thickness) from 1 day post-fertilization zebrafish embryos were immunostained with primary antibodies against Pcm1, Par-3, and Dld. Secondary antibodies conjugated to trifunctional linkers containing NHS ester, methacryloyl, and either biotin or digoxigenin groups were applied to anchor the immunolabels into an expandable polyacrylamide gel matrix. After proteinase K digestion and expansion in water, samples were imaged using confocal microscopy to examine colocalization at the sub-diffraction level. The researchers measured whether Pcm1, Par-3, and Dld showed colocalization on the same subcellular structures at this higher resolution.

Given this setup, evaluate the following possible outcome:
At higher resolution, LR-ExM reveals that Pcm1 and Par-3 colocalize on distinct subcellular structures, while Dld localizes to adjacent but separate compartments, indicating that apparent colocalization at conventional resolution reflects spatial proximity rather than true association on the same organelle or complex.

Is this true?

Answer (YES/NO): NO